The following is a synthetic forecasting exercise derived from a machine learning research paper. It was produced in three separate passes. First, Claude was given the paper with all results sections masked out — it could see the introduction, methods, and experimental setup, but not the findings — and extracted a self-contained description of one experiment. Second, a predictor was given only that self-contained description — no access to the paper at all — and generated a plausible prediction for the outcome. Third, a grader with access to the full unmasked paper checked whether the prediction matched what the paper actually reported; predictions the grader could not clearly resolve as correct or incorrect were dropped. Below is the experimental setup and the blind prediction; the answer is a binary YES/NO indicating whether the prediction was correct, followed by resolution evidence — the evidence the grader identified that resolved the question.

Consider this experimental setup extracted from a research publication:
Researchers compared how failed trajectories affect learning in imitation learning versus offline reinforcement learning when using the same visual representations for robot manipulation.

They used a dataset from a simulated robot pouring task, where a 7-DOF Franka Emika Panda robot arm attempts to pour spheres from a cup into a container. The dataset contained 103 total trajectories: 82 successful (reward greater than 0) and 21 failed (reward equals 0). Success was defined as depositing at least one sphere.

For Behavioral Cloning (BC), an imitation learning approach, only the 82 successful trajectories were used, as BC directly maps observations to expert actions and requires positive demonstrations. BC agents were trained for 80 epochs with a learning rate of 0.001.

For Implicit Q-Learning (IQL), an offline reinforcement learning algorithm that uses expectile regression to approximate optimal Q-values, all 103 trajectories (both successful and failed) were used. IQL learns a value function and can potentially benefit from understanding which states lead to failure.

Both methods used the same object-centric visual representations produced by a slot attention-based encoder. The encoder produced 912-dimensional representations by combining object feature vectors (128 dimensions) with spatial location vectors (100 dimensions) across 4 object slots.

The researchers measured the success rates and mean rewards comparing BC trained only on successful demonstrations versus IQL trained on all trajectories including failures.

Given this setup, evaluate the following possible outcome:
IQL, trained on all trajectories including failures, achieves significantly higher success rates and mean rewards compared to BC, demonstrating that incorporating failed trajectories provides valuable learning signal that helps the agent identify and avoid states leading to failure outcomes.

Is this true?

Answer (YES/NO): NO